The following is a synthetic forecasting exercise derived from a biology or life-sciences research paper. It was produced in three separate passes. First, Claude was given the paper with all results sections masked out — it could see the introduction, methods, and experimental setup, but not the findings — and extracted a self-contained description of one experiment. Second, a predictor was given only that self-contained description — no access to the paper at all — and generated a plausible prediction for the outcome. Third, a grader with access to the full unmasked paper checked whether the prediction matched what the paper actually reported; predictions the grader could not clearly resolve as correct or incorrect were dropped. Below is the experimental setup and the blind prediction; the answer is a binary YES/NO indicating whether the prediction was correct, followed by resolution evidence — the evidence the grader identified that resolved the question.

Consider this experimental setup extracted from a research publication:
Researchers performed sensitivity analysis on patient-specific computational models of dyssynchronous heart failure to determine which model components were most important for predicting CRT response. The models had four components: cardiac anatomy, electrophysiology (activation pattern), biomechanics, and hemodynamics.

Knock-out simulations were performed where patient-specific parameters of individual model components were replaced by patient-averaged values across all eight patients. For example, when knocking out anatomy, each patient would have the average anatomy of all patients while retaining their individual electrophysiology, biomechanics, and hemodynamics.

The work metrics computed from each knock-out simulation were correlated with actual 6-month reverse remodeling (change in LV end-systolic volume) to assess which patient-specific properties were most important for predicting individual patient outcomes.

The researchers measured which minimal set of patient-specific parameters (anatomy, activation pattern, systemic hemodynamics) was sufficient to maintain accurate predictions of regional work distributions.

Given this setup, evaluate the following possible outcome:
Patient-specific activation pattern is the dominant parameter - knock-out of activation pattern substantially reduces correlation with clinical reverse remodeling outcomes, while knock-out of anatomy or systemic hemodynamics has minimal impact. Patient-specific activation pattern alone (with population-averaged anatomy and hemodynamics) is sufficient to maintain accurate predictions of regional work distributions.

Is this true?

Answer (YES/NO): NO